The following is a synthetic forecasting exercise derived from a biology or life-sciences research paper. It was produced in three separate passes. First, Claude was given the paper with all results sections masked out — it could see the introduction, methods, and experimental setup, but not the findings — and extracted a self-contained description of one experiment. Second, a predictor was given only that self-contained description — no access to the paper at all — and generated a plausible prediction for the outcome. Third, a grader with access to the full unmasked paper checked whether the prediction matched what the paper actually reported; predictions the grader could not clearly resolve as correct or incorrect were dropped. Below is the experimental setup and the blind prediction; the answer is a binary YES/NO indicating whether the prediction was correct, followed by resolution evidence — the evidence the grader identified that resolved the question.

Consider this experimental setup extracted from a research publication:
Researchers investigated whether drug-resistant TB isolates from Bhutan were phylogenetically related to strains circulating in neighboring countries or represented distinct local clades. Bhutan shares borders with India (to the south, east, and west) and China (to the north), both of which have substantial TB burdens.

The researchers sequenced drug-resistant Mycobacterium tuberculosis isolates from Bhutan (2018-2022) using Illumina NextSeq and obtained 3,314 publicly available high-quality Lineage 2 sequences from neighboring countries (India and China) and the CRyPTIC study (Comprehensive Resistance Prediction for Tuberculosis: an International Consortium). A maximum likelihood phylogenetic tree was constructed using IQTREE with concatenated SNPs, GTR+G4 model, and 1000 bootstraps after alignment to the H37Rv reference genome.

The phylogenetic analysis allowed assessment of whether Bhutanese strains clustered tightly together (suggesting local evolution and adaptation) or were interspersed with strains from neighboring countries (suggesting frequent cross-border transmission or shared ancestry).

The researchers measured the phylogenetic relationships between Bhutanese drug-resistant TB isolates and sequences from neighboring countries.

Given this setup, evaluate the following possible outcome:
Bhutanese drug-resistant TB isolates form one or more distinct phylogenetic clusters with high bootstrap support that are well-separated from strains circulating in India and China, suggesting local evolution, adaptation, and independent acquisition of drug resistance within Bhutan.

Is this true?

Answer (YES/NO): NO